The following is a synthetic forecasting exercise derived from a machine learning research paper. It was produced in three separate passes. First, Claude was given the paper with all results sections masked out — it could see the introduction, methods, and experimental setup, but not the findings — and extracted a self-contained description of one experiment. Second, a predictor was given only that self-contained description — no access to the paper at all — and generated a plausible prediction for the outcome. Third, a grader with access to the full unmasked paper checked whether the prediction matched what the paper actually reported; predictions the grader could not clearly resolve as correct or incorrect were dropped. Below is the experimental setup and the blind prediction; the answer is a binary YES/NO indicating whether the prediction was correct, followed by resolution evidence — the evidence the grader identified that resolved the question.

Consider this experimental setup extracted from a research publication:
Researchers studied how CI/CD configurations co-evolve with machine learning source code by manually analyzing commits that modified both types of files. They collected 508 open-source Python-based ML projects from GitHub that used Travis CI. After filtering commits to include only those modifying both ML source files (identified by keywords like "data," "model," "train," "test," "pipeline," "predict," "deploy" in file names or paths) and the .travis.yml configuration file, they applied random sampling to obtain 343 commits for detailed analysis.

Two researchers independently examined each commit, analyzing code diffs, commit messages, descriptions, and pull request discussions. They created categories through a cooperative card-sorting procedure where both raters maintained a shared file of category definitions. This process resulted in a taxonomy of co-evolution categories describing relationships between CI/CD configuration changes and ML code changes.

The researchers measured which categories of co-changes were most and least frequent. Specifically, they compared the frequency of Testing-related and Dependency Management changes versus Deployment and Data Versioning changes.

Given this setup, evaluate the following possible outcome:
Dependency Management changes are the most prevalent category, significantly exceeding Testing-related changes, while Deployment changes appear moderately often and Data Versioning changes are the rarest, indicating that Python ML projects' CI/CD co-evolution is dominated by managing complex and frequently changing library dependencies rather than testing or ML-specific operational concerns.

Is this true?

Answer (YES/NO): NO